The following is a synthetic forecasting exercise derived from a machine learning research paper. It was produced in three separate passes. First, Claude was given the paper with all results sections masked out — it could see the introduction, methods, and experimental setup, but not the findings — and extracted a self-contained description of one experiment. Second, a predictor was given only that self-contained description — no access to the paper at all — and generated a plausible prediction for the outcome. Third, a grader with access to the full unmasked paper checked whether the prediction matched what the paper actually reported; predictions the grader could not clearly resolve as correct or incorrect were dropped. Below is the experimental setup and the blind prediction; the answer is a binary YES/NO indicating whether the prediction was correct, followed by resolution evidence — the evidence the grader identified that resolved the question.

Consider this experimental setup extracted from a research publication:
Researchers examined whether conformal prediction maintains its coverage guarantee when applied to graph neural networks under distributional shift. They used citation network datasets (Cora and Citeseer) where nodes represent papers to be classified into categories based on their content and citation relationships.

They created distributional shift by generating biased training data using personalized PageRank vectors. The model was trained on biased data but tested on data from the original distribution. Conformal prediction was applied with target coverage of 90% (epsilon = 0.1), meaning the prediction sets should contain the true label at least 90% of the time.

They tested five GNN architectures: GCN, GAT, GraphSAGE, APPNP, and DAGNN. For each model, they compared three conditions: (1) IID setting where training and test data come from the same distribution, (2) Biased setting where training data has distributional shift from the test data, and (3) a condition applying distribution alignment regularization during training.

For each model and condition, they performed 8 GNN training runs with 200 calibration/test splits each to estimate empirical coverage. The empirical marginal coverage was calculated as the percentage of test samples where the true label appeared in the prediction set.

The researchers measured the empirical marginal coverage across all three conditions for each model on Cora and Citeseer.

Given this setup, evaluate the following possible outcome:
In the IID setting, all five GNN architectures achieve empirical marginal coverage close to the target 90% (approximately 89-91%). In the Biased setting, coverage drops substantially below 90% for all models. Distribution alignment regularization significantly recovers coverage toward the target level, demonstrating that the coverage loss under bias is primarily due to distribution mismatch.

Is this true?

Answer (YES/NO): NO